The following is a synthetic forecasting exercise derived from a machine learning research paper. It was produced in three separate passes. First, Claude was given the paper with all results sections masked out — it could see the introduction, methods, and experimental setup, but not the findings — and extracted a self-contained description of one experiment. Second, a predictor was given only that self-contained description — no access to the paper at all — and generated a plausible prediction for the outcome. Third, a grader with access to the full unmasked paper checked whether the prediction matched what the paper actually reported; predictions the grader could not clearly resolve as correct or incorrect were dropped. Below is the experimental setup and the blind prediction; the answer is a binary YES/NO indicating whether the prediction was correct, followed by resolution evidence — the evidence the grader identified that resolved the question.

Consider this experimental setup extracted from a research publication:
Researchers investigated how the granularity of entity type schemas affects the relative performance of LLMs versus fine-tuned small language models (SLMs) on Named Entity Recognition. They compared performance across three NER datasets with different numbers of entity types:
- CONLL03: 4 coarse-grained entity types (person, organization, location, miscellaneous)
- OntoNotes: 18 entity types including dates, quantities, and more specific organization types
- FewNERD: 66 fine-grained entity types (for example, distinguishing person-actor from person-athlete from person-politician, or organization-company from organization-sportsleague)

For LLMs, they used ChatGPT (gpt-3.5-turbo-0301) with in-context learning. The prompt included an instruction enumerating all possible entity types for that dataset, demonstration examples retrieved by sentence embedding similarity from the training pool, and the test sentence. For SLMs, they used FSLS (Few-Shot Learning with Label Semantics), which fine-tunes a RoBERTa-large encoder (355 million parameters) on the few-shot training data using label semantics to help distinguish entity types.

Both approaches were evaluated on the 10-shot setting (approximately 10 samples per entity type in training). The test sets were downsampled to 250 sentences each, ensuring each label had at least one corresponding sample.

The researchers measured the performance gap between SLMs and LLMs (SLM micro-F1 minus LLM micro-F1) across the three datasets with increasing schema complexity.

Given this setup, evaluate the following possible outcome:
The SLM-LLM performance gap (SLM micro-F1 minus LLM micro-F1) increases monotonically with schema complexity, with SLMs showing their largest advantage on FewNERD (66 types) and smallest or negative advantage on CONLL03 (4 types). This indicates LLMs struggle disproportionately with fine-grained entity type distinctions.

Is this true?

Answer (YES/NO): YES